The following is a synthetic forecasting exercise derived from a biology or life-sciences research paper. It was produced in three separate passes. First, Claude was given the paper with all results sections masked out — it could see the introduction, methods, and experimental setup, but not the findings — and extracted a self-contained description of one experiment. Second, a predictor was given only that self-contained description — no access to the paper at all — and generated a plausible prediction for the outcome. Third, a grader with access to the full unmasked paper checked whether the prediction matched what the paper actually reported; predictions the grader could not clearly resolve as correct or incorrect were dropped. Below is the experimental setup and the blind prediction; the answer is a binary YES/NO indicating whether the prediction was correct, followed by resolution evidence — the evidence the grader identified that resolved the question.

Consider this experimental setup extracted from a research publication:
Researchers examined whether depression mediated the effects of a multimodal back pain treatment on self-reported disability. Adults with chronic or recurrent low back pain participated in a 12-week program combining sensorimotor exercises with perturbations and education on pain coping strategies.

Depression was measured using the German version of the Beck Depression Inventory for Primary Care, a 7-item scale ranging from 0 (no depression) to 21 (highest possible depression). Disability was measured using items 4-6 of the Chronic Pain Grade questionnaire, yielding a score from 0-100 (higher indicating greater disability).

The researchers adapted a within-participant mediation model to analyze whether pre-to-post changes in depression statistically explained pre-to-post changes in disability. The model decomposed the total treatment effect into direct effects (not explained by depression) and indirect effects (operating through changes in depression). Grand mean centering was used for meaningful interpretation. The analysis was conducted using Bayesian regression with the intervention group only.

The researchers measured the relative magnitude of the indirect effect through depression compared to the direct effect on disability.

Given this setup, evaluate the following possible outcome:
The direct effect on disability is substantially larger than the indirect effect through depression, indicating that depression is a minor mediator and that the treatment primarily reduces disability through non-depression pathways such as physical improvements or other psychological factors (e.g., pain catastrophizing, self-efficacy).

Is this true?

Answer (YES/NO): NO